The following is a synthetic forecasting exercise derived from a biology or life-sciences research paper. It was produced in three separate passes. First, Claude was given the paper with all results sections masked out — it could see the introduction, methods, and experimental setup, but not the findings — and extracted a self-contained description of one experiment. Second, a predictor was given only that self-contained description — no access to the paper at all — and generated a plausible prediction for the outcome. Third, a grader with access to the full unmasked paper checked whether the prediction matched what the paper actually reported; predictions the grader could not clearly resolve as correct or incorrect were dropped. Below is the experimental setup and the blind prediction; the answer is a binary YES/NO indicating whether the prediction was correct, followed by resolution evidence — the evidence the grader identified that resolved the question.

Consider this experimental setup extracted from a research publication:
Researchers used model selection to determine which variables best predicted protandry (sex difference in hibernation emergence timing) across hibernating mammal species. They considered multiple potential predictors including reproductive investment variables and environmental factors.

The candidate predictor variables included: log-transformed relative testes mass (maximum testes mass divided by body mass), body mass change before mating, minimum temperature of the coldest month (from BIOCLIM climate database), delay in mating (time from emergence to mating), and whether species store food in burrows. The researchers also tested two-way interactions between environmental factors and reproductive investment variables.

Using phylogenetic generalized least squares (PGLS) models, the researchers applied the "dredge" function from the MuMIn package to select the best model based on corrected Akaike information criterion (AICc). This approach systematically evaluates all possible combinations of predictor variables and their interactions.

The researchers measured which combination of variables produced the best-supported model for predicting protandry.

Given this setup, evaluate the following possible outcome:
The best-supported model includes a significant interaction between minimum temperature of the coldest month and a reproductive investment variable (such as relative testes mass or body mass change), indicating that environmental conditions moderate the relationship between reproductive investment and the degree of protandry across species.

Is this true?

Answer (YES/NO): YES